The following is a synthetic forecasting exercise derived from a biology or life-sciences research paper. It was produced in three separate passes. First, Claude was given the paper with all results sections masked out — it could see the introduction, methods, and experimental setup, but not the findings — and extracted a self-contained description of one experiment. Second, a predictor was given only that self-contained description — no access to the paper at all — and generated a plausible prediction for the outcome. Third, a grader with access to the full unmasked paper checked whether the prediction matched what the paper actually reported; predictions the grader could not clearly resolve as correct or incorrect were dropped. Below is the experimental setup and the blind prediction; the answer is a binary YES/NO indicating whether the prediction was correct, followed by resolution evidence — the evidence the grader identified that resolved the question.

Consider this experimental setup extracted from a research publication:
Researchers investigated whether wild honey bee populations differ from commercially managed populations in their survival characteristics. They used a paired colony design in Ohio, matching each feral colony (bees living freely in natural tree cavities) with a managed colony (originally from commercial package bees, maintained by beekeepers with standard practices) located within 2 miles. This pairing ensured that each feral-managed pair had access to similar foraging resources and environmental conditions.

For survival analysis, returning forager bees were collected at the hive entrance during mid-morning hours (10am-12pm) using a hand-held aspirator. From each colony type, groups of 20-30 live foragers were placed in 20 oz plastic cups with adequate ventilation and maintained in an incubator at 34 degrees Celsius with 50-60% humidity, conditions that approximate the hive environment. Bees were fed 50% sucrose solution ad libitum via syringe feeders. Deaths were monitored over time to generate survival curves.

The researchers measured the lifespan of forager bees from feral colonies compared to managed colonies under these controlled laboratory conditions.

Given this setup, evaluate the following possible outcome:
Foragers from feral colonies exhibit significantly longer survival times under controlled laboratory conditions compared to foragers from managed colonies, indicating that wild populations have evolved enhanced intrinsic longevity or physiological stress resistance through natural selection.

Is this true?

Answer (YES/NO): YES